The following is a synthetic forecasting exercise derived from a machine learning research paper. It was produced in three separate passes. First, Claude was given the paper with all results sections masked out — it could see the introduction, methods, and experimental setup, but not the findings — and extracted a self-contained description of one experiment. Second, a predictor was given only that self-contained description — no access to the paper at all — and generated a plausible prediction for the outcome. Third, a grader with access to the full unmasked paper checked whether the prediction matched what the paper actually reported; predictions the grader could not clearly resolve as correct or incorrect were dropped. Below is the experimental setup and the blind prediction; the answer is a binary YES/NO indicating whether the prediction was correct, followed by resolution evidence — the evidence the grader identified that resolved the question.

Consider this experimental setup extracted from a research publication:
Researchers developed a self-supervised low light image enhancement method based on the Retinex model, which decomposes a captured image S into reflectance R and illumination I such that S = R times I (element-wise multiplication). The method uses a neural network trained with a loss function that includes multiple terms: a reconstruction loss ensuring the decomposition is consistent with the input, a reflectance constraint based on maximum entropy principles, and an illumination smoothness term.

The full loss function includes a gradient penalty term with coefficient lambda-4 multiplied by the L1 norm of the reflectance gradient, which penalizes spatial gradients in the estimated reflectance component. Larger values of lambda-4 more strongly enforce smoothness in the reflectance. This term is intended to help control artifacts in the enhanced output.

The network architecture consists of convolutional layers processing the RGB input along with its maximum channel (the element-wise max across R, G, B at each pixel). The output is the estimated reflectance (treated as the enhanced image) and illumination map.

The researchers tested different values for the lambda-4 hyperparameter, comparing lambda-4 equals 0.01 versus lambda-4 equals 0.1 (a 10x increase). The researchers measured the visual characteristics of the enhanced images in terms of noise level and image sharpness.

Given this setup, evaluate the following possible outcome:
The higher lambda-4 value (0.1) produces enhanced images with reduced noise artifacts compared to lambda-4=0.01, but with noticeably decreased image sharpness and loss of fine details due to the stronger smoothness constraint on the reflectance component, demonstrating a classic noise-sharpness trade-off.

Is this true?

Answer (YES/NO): YES